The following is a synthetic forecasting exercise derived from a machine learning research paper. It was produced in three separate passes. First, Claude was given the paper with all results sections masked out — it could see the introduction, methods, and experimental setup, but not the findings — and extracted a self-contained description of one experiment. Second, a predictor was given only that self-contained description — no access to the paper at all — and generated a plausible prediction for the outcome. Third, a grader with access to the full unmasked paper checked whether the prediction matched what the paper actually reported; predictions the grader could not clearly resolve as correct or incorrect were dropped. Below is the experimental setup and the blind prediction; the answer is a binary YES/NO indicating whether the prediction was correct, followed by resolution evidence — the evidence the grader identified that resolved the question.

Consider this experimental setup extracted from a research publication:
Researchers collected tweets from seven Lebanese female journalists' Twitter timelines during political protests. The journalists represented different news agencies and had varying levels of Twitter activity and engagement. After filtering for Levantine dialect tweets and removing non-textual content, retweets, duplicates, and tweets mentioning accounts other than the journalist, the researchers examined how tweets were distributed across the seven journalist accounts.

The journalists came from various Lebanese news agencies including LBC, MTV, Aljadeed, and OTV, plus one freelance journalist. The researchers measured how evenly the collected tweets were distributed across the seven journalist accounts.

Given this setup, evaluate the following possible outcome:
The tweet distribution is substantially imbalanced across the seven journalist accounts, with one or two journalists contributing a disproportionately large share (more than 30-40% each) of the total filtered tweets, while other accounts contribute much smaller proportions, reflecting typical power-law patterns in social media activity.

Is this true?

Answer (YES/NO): YES